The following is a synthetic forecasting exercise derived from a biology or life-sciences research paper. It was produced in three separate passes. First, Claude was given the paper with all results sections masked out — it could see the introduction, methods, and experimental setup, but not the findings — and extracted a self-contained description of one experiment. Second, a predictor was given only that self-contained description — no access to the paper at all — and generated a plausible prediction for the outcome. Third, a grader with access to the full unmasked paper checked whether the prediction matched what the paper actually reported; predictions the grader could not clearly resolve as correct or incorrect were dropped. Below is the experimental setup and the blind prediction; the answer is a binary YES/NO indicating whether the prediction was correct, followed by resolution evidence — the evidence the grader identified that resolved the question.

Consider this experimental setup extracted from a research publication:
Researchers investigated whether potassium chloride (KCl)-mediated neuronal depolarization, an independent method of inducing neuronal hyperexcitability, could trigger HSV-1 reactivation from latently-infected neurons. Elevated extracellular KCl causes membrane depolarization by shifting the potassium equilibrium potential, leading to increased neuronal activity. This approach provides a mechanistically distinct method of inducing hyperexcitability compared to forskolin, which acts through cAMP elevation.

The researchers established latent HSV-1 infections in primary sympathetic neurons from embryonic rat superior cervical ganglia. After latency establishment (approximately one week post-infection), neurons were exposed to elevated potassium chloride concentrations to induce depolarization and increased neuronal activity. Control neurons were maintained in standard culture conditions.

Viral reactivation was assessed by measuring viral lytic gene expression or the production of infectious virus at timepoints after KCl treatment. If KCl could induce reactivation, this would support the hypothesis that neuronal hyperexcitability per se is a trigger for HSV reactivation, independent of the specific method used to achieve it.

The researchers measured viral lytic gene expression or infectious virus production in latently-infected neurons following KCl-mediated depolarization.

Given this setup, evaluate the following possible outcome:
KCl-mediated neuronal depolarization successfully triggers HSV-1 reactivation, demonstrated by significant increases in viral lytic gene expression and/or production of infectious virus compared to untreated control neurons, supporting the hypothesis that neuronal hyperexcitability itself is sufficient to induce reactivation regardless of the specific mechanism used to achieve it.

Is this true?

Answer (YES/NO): YES